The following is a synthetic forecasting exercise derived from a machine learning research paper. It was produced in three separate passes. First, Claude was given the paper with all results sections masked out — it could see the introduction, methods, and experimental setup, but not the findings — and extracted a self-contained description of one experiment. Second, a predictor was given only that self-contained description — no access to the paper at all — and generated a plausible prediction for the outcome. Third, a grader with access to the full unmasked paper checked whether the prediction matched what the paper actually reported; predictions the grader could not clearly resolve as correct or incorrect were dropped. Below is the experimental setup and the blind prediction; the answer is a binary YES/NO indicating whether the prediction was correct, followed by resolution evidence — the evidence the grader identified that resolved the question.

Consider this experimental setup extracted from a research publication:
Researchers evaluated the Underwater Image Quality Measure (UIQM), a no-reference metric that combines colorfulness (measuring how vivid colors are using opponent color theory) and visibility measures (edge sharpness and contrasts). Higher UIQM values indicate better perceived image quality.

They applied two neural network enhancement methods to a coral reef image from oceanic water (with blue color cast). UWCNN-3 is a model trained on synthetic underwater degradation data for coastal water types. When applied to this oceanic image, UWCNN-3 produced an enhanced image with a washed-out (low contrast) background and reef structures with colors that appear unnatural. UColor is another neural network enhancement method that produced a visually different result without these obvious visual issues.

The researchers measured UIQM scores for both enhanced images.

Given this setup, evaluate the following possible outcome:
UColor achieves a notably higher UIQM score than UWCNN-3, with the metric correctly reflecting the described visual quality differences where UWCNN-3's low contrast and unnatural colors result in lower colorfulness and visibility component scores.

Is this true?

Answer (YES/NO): NO